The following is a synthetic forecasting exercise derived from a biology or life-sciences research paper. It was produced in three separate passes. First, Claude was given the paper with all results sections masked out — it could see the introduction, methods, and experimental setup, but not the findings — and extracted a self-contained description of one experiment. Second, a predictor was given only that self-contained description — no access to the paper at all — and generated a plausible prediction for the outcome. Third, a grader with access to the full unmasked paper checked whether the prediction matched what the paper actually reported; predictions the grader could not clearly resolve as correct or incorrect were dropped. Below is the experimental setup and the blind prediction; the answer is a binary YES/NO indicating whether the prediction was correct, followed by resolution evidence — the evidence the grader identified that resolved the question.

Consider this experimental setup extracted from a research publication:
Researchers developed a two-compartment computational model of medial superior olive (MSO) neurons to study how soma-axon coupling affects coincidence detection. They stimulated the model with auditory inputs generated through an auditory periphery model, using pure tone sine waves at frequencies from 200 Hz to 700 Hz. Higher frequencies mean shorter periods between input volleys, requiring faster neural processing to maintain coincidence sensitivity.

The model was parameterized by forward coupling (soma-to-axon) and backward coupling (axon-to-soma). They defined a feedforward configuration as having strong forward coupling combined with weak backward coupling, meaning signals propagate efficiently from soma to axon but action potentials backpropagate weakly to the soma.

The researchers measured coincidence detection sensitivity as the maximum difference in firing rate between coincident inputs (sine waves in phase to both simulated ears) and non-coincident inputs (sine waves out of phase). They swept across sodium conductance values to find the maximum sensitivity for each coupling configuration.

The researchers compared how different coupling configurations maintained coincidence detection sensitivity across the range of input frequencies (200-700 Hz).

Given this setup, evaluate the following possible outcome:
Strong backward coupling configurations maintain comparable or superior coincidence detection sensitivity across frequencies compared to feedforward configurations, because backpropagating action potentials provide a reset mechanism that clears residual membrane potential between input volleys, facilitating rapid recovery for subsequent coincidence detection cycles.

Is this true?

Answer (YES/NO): NO